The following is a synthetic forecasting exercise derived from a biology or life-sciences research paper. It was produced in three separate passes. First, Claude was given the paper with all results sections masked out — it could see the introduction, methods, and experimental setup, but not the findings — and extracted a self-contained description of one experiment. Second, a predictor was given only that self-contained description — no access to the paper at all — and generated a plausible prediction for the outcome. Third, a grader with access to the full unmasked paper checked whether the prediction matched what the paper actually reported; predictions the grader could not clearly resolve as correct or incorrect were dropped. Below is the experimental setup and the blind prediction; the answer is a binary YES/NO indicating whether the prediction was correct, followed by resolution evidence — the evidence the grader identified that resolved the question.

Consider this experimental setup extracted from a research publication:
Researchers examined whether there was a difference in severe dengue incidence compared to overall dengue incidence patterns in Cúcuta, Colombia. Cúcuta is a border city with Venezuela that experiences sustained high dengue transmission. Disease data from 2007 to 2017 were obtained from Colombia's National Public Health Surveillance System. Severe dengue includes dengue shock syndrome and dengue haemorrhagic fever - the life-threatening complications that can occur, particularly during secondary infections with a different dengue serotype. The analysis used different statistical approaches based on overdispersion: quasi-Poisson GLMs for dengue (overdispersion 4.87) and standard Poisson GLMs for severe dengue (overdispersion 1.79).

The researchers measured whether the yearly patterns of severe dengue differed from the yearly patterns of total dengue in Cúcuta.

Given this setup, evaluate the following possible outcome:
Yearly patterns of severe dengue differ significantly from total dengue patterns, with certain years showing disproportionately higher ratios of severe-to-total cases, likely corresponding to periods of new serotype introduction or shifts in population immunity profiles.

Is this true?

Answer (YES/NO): NO